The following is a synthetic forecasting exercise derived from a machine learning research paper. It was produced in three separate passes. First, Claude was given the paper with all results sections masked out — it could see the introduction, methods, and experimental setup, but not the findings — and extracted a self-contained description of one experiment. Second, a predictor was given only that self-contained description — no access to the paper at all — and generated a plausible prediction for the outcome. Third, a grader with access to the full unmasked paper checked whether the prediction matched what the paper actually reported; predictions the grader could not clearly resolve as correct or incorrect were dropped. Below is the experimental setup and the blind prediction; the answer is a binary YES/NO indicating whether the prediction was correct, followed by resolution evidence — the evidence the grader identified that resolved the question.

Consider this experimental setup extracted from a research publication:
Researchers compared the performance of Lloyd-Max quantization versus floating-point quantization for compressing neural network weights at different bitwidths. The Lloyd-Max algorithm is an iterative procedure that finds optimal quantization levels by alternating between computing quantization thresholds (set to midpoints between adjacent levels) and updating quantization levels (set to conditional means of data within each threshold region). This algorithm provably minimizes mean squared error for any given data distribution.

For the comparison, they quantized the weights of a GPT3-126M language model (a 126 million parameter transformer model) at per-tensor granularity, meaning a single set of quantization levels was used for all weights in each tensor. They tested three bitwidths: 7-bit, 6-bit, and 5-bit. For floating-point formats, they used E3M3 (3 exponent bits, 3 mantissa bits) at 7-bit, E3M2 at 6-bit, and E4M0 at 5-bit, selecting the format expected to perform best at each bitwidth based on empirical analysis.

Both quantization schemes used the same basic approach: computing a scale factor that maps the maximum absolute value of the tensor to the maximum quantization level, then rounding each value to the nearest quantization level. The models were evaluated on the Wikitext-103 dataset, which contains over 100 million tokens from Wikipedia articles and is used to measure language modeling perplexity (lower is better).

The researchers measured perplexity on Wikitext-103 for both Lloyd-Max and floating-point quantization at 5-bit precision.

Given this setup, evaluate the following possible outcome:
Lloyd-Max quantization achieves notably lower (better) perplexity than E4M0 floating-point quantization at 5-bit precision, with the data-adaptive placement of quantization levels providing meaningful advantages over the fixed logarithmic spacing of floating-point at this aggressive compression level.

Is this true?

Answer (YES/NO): YES